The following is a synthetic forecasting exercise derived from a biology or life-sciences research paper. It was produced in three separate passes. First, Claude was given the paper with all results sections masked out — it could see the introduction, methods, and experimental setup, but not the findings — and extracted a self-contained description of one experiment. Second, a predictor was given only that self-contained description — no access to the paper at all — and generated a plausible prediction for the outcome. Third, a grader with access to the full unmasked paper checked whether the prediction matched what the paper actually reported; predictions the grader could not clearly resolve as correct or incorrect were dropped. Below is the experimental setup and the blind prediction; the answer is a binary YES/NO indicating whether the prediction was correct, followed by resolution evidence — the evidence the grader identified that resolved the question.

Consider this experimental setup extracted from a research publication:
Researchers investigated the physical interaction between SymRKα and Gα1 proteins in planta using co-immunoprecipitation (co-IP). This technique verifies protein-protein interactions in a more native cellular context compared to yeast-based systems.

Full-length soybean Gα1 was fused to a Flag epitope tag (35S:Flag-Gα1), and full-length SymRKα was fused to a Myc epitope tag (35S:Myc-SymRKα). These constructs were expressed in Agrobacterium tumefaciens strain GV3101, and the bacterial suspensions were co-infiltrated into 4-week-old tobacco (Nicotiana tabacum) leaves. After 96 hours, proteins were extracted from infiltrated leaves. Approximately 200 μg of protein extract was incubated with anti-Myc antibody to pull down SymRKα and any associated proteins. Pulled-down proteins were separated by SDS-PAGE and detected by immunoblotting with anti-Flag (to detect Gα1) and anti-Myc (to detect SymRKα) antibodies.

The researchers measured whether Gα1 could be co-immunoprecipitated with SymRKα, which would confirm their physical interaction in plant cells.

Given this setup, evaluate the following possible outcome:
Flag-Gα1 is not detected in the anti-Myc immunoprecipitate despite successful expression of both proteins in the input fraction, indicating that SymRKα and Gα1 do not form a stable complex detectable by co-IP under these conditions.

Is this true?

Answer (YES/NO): NO